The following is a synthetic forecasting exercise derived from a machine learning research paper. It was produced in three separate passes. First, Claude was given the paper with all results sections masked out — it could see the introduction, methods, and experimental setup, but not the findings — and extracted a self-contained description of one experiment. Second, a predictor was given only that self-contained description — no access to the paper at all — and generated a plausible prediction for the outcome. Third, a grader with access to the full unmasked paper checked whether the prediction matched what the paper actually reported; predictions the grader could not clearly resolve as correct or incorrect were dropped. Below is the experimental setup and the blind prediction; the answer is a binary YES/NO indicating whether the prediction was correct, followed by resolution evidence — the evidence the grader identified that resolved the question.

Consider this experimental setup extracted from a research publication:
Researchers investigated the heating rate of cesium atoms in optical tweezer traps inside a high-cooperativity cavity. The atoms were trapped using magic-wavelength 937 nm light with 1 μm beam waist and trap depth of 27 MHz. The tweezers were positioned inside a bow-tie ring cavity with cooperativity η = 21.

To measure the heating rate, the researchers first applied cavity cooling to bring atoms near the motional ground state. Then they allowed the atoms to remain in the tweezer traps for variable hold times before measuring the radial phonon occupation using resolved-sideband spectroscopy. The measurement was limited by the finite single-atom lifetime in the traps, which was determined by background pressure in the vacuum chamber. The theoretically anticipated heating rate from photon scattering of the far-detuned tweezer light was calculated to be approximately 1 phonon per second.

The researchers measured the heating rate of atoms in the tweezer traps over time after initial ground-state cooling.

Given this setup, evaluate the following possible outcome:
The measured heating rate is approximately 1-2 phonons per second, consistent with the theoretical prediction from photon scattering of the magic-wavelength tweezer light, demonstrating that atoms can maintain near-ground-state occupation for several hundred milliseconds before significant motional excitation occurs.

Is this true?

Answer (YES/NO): NO